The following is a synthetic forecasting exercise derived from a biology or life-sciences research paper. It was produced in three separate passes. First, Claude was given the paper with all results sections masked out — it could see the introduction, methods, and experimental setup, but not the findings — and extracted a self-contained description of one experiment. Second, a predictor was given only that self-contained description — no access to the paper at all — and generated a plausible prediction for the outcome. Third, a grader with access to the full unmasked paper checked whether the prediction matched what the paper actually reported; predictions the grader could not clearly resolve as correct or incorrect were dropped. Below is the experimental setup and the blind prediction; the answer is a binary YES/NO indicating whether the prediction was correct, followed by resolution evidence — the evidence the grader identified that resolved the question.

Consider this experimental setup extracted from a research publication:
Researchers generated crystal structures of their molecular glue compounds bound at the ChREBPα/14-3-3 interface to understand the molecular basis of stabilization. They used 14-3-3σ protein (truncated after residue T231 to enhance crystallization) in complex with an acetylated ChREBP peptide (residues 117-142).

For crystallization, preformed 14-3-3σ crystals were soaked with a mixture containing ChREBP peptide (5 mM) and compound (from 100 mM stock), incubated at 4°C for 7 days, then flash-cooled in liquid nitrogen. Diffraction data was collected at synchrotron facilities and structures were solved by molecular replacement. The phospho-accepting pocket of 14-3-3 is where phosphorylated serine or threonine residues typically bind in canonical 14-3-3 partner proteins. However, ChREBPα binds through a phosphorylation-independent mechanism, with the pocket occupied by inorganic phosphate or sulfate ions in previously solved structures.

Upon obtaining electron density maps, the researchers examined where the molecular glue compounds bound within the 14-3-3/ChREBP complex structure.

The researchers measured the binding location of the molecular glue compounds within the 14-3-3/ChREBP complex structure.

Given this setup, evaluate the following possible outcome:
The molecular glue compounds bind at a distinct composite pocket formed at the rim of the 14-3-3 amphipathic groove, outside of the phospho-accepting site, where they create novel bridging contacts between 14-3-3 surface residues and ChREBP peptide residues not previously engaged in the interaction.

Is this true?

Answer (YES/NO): NO